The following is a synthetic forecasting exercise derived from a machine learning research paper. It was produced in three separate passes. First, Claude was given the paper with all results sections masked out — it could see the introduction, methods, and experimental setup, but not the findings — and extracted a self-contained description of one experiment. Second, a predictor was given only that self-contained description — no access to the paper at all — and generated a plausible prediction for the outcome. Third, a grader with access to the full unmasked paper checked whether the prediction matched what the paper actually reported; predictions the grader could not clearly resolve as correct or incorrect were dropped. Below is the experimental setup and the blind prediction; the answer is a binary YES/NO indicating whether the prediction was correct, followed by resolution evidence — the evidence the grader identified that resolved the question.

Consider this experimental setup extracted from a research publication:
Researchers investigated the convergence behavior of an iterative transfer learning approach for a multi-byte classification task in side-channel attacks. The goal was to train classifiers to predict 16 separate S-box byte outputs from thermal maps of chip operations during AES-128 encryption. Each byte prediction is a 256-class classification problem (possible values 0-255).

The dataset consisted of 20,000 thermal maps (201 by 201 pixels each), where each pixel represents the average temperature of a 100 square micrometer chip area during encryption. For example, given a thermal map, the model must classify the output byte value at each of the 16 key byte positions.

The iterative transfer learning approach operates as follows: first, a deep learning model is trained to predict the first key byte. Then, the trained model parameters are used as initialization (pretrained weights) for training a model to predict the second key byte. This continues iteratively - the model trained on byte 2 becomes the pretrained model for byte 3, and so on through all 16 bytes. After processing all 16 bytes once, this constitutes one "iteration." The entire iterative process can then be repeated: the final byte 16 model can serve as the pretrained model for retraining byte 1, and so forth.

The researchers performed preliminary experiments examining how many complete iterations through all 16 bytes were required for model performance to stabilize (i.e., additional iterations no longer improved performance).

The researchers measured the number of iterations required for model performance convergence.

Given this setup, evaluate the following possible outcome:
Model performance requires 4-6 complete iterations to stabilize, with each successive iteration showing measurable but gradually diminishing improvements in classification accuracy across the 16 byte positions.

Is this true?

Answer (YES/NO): NO